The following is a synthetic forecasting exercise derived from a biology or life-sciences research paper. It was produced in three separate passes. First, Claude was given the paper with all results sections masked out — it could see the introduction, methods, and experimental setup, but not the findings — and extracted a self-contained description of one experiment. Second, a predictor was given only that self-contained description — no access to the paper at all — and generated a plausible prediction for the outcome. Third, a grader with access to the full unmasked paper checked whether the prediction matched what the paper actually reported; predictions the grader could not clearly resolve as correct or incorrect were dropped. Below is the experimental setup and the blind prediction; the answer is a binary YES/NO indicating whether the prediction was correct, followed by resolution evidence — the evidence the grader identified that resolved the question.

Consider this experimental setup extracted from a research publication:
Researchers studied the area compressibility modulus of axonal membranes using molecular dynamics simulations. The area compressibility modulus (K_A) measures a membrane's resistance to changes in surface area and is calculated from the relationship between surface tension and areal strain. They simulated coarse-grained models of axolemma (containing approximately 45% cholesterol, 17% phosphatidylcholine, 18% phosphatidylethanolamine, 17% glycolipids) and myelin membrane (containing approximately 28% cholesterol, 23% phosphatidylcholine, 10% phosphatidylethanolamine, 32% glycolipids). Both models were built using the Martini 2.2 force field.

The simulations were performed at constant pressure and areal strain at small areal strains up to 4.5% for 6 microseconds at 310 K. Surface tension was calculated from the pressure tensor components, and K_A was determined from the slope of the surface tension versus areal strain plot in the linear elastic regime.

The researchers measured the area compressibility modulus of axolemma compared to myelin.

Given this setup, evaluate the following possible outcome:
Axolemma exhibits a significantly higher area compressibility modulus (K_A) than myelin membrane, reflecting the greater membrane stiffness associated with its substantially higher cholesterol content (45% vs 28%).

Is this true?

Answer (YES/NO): NO